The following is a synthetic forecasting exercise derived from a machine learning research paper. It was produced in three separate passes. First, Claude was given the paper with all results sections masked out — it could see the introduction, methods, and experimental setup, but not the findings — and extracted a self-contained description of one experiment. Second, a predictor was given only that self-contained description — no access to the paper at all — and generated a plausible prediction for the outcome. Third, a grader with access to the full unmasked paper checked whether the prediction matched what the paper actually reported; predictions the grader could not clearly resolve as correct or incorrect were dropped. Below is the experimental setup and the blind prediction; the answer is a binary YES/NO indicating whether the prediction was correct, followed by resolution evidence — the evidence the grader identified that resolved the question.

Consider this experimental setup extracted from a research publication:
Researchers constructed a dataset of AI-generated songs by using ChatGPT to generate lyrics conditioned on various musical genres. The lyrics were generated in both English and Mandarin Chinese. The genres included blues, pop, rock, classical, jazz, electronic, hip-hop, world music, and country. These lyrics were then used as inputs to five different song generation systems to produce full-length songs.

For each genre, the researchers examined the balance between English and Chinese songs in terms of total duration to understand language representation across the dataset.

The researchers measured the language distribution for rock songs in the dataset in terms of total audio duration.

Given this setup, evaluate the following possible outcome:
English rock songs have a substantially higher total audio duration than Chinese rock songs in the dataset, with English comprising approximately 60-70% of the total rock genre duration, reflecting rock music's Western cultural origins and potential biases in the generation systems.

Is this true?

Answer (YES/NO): NO